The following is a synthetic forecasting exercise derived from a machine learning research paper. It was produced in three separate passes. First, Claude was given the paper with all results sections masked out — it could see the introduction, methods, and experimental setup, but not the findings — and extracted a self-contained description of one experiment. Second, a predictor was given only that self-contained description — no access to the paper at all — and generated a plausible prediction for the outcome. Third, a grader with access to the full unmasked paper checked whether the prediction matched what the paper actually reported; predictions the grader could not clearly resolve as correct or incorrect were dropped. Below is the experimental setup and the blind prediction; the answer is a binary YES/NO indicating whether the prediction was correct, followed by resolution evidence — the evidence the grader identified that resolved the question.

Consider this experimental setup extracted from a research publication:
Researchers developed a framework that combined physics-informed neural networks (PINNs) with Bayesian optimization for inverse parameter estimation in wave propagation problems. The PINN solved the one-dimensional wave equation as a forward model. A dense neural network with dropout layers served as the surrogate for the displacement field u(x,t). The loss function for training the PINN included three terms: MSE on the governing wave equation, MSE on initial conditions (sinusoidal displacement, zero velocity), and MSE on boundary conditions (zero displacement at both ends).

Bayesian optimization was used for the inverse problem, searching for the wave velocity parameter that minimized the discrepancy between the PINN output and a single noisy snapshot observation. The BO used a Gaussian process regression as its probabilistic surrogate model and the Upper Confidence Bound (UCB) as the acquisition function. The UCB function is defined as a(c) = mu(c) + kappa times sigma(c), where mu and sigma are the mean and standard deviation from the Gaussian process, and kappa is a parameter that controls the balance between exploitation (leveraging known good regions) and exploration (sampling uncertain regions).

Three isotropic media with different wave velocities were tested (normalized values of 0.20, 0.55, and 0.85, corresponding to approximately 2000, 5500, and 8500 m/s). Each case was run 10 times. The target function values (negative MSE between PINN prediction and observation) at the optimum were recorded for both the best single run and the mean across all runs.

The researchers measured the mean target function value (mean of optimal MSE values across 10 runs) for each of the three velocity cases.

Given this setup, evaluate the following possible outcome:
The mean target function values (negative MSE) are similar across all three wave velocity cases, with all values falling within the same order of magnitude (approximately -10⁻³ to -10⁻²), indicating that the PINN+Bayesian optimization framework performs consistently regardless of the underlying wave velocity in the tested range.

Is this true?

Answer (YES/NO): NO